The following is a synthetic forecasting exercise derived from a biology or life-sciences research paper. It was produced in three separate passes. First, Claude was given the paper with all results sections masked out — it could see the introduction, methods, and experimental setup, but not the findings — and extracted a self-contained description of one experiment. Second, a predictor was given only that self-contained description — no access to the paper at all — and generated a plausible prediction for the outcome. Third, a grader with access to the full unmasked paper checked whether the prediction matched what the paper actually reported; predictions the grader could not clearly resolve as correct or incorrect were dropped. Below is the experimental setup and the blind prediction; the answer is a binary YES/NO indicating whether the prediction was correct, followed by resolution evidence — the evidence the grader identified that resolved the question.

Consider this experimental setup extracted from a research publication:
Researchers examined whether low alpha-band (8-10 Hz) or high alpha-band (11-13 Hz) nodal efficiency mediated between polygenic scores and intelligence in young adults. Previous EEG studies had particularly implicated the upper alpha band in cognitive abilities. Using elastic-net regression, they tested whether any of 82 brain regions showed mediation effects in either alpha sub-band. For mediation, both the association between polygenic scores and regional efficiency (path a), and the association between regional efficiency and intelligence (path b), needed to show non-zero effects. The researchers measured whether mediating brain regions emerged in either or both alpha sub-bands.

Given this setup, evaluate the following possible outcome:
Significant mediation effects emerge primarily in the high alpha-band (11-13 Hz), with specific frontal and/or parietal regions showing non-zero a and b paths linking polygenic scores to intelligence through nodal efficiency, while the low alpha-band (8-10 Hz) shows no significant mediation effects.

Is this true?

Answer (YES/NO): NO